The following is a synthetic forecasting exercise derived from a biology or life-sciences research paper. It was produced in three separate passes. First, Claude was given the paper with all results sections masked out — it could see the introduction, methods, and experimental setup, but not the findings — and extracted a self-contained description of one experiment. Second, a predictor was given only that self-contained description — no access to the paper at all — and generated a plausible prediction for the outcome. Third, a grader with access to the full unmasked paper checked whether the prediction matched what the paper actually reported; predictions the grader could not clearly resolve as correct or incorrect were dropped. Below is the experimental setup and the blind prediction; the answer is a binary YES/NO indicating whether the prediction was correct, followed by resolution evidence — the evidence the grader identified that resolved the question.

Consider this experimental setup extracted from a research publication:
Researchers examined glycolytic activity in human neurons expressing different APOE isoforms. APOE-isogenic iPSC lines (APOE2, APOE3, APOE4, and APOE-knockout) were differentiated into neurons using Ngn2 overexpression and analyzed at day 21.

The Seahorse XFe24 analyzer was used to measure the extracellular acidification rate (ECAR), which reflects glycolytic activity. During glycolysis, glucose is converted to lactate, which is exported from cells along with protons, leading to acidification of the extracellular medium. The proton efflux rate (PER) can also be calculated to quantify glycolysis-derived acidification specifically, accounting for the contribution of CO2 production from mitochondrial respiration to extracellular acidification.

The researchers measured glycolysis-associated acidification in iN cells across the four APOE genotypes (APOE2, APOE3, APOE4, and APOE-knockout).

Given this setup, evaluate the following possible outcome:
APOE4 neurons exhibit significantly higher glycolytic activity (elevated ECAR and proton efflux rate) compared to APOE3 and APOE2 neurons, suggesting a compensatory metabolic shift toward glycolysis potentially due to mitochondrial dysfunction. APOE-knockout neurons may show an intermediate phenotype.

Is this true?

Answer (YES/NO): NO